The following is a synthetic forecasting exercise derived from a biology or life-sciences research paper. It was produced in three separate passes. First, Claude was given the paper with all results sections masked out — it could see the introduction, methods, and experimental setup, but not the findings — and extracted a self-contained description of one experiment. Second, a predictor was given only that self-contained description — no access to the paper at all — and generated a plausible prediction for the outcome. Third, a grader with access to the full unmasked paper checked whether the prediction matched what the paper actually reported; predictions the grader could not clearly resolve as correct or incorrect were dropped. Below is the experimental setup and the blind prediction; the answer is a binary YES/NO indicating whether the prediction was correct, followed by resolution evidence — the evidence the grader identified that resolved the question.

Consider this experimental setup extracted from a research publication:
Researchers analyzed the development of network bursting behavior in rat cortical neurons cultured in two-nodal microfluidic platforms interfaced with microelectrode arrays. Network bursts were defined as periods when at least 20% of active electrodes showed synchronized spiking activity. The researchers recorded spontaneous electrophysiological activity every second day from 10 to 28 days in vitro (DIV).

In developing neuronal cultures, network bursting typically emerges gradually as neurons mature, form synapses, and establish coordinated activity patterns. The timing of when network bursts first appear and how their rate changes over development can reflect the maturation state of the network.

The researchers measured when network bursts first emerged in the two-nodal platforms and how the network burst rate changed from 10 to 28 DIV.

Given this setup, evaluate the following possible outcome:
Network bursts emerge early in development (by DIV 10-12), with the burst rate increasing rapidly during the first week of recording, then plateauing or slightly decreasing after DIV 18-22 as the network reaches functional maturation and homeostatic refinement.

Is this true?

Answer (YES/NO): NO